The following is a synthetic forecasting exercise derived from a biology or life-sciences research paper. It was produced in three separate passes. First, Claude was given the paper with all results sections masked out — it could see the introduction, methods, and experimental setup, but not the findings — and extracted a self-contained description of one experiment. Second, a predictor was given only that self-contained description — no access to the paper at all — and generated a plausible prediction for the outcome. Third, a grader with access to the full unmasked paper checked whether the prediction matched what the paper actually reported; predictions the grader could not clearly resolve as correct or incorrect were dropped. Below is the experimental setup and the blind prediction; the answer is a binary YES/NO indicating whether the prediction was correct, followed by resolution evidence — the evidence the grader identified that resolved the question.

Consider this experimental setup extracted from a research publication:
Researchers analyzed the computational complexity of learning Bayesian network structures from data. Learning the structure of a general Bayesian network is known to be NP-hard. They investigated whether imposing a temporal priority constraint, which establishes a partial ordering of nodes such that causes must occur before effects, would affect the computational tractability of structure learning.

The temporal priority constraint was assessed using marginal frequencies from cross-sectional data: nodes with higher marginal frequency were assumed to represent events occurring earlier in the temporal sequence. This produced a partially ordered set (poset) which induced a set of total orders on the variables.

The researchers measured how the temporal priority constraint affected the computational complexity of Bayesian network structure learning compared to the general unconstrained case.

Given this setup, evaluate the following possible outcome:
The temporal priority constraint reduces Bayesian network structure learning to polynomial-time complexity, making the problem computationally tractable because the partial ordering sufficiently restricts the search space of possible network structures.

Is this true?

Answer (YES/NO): NO